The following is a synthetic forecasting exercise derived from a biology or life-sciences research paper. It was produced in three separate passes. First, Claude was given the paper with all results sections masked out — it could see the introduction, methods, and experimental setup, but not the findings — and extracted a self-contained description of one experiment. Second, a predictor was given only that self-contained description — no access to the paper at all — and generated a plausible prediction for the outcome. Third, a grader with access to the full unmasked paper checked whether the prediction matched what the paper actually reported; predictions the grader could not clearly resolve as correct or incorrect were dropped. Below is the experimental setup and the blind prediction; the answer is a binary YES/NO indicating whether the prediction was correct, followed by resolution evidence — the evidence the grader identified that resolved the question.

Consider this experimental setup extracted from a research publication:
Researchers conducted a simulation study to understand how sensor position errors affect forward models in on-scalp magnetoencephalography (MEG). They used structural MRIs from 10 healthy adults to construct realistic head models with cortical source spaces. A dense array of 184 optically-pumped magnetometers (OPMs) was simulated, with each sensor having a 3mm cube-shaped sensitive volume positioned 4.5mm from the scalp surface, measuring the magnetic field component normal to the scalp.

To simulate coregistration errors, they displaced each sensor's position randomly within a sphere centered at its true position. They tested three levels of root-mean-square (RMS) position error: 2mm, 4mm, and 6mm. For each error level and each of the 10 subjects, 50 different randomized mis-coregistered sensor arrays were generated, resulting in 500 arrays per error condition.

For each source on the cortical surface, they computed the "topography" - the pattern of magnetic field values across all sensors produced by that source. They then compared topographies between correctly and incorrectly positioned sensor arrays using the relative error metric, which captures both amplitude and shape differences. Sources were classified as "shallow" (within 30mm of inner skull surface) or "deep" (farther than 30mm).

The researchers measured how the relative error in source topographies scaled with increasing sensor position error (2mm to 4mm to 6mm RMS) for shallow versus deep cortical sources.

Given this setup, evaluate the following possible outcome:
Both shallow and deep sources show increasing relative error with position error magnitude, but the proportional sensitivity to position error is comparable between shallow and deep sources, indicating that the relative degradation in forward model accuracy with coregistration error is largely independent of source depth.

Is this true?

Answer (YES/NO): NO